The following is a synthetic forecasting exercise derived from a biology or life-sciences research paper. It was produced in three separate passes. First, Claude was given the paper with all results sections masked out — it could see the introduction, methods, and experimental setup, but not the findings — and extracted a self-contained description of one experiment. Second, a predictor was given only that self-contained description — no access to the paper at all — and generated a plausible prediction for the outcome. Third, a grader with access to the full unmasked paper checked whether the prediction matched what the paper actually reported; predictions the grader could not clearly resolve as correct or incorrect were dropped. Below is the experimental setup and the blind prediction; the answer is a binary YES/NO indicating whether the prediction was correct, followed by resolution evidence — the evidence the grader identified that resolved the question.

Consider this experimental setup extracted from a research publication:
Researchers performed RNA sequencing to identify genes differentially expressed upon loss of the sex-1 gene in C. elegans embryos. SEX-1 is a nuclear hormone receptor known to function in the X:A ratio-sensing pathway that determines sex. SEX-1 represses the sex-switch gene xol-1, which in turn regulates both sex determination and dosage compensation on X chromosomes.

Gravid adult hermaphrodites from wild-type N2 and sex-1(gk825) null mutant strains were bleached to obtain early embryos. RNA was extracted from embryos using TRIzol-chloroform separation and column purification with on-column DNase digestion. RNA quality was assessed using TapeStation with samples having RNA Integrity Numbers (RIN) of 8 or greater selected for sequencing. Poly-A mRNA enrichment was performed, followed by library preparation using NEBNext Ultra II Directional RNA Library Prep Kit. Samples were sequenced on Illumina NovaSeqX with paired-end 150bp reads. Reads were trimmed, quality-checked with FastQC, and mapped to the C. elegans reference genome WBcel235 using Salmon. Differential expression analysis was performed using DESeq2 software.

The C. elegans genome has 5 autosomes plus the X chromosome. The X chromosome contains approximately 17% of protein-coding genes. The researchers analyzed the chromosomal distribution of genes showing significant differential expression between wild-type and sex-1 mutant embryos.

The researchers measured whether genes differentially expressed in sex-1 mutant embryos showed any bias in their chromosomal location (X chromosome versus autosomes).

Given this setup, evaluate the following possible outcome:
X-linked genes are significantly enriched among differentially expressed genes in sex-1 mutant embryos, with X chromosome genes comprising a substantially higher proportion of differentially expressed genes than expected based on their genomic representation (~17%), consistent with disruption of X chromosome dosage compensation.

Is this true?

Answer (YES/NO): NO